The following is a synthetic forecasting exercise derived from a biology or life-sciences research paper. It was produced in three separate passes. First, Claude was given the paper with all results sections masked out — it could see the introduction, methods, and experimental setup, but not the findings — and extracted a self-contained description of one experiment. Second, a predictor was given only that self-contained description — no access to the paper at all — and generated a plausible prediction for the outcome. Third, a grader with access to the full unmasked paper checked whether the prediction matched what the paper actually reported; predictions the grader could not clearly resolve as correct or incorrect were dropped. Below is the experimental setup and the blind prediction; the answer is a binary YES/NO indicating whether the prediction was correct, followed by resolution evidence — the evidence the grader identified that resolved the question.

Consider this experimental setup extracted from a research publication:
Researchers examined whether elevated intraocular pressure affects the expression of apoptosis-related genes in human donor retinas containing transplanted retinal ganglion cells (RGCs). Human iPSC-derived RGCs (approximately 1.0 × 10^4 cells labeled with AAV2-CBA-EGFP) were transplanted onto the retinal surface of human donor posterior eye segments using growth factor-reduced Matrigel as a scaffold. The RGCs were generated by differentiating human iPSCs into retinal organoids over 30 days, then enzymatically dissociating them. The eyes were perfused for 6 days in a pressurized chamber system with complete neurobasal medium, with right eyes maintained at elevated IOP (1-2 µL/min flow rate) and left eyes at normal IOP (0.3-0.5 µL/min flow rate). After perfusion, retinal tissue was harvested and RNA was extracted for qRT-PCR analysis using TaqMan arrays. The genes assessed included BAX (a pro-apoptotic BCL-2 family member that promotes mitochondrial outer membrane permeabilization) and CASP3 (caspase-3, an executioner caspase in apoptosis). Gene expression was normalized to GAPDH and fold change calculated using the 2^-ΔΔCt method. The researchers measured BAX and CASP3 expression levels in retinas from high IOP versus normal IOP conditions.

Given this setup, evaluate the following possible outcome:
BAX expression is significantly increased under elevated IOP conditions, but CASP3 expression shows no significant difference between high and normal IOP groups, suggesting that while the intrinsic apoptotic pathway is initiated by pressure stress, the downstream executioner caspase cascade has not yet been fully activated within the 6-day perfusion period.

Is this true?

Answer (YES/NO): YES